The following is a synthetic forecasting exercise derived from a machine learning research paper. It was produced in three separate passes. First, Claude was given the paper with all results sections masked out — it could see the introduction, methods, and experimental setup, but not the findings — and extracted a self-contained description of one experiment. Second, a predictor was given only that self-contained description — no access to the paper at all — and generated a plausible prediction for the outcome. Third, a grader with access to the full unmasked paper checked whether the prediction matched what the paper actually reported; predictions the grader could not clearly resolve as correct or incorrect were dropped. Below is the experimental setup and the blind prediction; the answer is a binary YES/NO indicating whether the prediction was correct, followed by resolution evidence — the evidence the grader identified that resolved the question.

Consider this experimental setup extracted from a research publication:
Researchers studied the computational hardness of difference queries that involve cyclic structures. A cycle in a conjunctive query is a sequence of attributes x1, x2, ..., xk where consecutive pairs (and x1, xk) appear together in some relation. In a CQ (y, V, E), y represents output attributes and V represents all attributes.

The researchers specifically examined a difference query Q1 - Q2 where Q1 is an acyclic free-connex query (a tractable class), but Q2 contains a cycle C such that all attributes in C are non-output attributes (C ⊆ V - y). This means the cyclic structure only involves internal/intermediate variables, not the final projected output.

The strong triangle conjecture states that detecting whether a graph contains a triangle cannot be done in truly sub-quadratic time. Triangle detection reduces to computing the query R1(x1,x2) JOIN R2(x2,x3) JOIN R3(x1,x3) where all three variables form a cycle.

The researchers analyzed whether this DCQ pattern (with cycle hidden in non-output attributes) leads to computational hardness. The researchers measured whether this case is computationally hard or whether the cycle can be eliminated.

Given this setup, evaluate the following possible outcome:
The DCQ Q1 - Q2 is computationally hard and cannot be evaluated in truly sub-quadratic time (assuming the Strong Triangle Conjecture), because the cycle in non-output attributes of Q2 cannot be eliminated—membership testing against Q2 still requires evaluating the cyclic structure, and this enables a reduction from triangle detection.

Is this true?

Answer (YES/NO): YES